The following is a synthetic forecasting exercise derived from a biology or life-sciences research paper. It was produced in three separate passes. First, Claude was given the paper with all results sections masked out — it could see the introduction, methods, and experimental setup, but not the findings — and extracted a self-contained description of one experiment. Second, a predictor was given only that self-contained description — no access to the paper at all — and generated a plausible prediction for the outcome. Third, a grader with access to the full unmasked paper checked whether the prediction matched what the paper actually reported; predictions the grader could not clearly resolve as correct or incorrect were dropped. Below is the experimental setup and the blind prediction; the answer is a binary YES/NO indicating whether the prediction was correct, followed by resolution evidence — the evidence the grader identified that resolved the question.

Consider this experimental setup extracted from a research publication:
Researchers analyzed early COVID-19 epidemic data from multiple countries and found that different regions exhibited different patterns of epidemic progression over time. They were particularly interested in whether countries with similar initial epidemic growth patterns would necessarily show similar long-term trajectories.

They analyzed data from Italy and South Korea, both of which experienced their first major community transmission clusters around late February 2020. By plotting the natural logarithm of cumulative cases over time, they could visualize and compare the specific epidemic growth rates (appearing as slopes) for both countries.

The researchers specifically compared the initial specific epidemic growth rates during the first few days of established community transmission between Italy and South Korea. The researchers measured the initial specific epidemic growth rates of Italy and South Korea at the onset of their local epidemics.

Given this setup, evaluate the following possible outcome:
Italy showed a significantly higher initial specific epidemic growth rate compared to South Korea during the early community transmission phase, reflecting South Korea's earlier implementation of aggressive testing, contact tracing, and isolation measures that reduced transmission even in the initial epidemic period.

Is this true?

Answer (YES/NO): NO